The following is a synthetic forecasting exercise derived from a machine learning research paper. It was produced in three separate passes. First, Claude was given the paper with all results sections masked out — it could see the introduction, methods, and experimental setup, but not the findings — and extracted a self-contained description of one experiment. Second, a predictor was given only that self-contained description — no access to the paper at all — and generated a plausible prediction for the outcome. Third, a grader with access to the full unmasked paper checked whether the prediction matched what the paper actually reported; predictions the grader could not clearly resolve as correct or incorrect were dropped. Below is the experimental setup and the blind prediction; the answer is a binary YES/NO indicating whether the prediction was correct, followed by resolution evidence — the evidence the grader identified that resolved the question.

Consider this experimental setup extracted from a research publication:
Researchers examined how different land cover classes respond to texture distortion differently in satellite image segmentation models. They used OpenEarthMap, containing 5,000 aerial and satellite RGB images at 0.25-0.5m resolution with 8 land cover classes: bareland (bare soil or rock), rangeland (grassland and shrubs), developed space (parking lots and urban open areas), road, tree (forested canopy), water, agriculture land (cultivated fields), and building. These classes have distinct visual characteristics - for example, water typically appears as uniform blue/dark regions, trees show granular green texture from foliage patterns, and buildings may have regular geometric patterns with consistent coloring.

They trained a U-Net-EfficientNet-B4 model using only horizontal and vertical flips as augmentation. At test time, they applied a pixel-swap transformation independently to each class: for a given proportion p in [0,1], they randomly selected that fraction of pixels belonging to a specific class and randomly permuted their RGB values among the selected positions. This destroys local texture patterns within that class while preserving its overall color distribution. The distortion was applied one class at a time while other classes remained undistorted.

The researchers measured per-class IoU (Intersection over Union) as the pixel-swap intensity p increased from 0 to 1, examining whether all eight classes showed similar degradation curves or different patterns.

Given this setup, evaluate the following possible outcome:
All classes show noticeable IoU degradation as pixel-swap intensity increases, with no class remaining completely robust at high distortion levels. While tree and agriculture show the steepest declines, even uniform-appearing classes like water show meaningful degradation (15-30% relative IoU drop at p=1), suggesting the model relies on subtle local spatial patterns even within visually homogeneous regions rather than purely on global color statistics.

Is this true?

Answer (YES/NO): NO